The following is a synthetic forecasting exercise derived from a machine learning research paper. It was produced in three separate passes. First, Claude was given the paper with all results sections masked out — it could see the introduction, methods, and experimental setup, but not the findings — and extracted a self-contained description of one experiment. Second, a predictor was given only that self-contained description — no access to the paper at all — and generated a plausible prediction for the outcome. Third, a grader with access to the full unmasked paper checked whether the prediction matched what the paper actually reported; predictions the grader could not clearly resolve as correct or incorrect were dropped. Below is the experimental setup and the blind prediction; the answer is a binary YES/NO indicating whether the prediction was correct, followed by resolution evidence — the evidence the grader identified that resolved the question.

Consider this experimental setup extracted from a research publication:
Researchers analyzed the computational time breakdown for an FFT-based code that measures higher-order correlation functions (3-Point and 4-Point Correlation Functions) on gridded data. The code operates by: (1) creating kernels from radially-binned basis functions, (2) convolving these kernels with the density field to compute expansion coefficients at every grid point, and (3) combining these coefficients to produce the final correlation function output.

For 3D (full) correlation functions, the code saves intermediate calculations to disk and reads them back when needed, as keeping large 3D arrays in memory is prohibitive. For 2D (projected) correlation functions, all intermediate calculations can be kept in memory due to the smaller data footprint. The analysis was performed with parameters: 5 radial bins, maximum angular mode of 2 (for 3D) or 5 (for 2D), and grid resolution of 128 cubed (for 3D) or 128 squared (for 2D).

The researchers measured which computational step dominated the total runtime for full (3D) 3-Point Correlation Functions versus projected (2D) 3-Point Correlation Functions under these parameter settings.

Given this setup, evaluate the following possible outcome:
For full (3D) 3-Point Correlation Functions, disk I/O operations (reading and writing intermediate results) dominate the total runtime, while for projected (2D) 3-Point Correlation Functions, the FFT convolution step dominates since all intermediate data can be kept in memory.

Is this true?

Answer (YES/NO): NO